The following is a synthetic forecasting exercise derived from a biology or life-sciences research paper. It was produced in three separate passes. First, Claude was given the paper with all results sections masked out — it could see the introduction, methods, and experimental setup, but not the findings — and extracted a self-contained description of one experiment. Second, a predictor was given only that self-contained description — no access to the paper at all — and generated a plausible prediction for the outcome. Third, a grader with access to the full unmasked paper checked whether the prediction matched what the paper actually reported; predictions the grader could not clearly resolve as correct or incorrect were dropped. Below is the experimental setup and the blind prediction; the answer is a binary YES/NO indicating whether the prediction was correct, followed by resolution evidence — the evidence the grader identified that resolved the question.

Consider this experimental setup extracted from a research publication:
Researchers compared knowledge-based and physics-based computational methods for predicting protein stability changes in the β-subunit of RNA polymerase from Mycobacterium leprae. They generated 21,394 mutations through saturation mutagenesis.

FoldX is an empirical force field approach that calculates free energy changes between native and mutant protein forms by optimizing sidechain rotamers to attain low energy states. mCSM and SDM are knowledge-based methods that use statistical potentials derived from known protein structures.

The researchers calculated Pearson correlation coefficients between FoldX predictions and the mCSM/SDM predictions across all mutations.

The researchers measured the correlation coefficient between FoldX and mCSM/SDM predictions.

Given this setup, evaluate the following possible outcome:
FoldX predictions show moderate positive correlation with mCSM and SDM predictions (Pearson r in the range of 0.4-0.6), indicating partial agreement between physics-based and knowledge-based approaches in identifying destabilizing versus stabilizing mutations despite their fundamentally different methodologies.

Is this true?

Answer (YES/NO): NO